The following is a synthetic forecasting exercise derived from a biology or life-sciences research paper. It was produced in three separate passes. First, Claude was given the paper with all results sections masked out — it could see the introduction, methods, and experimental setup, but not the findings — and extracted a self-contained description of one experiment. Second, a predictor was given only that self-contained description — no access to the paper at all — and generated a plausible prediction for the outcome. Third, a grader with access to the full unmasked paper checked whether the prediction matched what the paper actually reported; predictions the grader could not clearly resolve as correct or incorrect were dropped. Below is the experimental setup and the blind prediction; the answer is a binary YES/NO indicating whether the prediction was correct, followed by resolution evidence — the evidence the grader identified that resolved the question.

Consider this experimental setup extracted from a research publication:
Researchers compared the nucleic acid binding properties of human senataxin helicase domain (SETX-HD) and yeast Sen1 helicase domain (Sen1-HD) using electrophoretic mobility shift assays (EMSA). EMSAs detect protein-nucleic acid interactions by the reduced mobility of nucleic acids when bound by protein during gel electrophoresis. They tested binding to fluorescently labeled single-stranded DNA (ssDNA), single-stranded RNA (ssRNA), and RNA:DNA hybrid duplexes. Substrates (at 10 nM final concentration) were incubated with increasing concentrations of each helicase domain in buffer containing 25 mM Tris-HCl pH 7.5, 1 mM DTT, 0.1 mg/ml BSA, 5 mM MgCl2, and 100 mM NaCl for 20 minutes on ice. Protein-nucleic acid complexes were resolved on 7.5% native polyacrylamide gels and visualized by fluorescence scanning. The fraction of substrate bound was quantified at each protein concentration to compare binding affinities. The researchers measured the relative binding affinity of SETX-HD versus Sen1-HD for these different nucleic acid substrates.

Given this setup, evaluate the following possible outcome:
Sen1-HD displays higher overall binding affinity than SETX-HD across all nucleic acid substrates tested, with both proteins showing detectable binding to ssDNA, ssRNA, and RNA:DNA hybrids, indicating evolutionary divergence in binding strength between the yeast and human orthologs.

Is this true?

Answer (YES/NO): NO